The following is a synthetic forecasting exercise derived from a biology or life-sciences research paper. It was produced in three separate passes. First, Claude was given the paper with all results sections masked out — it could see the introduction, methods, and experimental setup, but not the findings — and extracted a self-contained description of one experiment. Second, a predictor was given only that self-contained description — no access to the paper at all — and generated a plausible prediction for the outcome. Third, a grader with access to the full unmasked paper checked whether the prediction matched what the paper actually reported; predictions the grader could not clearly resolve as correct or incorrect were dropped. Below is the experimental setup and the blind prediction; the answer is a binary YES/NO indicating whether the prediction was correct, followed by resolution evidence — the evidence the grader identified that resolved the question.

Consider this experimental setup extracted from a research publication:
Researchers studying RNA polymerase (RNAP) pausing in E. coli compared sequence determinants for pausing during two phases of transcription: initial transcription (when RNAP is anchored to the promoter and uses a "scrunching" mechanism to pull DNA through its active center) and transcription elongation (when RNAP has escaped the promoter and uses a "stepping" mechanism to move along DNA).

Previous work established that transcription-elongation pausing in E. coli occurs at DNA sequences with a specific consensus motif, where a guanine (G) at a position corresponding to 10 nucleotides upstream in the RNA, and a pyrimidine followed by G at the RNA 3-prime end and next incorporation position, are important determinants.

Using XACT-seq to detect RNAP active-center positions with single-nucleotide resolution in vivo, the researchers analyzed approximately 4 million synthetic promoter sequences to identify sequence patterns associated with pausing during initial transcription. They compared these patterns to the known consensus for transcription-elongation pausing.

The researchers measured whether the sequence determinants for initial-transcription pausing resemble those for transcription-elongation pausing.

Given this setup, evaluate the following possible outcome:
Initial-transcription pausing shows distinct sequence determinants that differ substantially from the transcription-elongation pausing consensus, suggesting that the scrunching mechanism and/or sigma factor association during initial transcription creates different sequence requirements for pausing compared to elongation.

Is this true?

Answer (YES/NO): NO